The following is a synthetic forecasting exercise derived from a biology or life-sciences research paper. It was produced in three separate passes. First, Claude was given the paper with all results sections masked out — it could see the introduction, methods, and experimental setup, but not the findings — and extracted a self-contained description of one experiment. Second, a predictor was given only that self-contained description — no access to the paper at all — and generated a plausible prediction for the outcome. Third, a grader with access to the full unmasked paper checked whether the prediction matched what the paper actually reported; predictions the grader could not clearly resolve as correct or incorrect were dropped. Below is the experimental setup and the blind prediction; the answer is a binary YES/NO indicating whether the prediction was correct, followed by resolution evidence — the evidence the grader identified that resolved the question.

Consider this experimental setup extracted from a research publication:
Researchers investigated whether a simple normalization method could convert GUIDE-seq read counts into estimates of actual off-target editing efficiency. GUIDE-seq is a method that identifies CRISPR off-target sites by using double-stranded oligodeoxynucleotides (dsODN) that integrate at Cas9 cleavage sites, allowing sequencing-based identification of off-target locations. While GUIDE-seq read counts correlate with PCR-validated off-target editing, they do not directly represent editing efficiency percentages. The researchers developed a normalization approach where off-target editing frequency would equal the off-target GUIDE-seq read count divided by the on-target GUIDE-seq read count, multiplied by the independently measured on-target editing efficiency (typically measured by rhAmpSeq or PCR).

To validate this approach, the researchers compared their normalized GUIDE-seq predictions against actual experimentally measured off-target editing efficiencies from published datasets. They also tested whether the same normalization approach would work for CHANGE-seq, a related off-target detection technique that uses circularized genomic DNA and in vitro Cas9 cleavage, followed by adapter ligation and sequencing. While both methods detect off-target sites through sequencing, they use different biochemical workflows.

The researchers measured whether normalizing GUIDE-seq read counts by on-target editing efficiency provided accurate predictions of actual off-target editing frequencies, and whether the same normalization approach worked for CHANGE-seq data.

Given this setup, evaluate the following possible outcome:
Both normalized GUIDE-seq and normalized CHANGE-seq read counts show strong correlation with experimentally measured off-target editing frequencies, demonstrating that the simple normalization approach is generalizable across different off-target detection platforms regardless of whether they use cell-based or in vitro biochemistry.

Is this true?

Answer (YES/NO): NO